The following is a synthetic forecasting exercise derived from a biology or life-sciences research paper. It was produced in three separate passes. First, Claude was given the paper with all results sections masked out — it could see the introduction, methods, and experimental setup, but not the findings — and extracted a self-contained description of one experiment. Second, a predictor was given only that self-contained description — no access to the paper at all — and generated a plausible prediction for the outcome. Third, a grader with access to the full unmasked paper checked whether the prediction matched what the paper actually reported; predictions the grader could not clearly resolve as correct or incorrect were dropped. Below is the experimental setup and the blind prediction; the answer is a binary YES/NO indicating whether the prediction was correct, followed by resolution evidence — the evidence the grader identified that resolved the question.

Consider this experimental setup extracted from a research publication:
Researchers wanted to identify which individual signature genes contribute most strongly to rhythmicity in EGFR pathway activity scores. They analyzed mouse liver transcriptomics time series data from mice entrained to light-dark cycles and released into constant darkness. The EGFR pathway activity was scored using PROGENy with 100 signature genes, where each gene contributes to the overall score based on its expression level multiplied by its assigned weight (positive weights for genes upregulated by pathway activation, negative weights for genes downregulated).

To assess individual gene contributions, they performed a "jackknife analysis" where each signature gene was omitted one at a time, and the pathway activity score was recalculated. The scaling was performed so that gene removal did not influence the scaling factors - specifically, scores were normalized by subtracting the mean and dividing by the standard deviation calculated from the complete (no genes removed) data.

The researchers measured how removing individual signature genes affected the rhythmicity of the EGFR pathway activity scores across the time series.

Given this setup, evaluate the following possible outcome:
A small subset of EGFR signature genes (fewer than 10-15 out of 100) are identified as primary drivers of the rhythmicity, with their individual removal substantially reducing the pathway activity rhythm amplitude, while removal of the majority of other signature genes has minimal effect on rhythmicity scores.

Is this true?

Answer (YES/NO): NO